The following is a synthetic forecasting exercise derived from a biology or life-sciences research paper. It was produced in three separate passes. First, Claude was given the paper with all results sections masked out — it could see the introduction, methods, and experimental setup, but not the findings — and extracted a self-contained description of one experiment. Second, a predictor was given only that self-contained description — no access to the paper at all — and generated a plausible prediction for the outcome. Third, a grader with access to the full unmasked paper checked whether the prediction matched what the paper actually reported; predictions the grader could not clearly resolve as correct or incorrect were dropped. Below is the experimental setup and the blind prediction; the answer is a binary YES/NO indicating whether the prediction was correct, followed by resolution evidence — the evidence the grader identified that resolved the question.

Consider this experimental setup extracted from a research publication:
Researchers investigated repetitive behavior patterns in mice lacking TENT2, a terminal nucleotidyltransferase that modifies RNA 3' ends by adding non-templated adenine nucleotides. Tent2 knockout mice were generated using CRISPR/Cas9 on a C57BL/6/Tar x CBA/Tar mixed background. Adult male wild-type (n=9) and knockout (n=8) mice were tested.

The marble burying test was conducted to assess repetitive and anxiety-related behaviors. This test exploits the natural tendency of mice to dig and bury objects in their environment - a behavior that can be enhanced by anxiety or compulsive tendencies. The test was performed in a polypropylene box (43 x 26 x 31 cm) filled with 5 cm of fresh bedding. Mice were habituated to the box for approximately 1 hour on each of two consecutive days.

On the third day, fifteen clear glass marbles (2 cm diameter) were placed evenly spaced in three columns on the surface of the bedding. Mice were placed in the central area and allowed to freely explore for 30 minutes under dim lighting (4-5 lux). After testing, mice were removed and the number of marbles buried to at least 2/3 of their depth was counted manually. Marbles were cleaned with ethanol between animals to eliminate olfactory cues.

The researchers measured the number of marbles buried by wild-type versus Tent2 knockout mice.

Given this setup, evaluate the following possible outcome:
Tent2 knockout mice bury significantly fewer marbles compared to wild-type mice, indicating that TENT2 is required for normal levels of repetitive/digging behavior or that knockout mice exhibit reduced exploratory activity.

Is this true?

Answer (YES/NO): NO